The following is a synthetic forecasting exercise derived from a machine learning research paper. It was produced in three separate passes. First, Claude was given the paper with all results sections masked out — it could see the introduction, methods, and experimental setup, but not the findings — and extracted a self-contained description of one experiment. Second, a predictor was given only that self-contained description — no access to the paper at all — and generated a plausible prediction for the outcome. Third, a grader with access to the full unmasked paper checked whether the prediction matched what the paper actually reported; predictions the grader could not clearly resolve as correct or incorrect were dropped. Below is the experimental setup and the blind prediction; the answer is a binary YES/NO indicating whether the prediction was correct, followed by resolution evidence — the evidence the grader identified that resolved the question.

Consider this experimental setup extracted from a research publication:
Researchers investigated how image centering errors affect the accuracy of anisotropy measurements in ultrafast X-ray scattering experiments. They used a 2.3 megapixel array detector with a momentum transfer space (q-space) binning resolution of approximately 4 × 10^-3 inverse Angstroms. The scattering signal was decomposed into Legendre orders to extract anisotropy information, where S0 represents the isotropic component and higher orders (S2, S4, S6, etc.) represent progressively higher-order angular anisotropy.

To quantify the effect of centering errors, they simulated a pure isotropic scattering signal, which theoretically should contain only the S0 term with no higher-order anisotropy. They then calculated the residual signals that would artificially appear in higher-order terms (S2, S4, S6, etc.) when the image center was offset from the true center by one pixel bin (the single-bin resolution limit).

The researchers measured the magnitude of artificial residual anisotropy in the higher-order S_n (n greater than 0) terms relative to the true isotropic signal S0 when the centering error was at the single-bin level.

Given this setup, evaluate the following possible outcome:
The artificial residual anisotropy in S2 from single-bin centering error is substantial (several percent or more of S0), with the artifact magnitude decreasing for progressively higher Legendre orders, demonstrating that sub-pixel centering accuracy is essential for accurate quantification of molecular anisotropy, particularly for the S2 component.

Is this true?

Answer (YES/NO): NO